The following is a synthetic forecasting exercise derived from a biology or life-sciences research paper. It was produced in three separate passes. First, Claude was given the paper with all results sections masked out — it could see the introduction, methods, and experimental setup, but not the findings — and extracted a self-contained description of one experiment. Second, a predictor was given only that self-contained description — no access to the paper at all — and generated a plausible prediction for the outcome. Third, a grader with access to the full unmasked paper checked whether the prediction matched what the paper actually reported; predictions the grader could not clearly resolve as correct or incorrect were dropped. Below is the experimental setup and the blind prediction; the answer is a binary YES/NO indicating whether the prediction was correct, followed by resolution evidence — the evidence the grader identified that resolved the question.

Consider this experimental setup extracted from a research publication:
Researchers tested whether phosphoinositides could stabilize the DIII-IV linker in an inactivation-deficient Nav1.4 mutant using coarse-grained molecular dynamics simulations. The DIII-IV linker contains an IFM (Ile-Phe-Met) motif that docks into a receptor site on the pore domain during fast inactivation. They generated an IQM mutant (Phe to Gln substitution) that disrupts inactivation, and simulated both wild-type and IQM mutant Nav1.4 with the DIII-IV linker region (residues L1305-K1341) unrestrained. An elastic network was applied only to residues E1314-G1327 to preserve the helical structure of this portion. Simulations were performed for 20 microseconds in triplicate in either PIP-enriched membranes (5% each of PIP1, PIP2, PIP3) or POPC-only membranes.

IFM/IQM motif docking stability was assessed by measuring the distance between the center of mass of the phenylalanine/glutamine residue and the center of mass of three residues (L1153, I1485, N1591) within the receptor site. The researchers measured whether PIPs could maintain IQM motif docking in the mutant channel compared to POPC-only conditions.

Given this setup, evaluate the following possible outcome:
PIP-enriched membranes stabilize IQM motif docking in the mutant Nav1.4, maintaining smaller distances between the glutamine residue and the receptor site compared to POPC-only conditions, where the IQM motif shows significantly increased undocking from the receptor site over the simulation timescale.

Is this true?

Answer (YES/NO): YES